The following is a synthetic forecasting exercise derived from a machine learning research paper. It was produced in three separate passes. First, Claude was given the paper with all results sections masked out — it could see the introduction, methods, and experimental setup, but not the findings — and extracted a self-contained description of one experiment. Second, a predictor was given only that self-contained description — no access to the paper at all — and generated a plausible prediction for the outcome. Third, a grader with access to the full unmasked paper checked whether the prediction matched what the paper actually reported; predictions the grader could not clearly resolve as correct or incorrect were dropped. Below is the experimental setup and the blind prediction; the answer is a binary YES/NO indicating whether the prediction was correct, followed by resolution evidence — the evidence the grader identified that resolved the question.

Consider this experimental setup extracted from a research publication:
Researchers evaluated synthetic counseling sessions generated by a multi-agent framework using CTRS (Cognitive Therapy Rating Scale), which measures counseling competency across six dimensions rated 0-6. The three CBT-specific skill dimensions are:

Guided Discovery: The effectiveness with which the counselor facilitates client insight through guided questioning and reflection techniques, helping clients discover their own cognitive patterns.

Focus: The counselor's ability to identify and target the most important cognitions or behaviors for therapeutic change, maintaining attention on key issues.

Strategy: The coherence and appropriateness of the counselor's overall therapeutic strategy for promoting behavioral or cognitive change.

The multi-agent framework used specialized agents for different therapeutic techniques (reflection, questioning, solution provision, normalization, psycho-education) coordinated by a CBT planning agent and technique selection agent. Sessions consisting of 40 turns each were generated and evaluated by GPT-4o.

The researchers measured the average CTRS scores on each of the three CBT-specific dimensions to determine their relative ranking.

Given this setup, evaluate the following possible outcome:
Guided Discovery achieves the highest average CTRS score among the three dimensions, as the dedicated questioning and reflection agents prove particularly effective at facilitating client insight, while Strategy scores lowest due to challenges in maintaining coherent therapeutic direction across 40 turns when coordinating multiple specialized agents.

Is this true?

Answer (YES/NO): YES